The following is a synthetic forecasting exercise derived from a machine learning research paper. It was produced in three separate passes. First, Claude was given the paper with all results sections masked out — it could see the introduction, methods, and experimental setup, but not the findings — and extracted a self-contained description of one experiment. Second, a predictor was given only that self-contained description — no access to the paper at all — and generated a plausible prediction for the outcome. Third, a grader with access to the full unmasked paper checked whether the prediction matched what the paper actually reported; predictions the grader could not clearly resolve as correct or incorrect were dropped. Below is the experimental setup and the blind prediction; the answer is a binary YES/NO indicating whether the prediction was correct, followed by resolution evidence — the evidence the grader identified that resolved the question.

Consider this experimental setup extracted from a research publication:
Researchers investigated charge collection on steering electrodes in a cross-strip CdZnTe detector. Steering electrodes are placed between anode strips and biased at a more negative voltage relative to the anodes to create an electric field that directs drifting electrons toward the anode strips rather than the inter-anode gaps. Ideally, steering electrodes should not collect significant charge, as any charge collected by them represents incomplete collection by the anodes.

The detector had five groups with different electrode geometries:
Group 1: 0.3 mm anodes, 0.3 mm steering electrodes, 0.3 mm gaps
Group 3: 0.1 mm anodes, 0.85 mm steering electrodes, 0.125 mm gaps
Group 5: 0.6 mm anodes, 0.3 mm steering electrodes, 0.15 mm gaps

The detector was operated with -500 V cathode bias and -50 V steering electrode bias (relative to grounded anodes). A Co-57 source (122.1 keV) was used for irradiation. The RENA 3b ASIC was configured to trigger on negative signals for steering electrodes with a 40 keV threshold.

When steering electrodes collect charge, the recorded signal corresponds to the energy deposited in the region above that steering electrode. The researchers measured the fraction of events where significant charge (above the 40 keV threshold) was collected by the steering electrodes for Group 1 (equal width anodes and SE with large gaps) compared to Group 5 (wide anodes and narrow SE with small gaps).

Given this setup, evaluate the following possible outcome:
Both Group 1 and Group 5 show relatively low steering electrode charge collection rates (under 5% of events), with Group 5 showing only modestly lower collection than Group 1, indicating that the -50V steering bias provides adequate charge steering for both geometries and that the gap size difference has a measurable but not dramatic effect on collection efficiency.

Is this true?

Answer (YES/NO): NO